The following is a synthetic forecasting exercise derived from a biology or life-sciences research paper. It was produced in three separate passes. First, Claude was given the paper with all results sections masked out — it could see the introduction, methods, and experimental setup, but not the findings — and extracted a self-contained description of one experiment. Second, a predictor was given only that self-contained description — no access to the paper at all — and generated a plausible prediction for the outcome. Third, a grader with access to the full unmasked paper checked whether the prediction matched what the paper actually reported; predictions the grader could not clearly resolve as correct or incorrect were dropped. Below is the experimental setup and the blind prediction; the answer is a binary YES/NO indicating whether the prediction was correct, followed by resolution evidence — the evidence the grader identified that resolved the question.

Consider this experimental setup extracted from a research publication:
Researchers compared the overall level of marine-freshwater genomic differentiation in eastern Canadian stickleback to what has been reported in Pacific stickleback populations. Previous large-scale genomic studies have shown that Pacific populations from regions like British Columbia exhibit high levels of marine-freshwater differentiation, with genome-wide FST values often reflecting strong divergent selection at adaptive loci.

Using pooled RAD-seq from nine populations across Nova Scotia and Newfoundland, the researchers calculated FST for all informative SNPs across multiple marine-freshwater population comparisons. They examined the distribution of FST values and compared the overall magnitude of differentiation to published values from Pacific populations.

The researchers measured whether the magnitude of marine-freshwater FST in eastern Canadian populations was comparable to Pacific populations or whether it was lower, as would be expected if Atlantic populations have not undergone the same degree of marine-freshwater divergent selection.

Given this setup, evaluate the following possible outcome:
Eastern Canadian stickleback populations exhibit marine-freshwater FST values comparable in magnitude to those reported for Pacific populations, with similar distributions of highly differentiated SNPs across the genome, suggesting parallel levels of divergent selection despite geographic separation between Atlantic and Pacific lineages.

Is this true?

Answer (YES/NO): NO